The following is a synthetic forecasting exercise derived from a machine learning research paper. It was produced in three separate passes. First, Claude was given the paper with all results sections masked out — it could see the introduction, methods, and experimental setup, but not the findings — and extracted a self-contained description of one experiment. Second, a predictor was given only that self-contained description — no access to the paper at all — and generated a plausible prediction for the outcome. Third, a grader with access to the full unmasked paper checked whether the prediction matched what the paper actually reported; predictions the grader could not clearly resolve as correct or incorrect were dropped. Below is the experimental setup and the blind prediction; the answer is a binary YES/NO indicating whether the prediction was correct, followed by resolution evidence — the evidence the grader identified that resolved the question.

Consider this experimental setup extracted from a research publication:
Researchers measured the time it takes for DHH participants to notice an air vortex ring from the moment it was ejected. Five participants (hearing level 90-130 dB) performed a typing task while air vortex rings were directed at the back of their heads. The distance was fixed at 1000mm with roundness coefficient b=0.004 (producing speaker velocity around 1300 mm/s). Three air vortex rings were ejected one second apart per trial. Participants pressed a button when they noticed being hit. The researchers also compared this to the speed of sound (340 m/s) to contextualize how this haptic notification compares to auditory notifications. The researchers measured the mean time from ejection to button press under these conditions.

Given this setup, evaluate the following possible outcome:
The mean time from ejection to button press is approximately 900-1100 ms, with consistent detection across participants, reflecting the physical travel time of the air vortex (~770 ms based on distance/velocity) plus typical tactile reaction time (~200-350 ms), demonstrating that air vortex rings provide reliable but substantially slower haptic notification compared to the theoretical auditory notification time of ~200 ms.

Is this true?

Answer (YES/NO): NO